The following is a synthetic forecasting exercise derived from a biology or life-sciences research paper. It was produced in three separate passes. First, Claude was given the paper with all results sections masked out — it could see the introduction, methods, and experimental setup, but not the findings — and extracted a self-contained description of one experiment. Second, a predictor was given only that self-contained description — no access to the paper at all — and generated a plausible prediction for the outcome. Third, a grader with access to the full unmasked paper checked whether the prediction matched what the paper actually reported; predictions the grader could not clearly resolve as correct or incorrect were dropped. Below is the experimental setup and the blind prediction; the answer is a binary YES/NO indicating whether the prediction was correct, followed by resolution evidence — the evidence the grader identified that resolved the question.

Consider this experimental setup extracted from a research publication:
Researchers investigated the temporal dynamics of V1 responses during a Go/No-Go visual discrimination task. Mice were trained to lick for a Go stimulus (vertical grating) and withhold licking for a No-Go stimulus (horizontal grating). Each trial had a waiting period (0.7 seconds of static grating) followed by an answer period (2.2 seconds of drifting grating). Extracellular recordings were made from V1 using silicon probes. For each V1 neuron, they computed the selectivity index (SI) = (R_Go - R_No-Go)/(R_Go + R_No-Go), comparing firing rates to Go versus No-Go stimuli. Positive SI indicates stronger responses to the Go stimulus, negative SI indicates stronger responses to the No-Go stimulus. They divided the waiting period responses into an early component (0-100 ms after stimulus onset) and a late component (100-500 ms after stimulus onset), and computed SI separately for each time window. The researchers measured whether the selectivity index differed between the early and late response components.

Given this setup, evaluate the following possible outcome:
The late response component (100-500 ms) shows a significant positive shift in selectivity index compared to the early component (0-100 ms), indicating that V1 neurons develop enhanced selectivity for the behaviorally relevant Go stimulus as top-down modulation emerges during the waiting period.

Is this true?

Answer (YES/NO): YES